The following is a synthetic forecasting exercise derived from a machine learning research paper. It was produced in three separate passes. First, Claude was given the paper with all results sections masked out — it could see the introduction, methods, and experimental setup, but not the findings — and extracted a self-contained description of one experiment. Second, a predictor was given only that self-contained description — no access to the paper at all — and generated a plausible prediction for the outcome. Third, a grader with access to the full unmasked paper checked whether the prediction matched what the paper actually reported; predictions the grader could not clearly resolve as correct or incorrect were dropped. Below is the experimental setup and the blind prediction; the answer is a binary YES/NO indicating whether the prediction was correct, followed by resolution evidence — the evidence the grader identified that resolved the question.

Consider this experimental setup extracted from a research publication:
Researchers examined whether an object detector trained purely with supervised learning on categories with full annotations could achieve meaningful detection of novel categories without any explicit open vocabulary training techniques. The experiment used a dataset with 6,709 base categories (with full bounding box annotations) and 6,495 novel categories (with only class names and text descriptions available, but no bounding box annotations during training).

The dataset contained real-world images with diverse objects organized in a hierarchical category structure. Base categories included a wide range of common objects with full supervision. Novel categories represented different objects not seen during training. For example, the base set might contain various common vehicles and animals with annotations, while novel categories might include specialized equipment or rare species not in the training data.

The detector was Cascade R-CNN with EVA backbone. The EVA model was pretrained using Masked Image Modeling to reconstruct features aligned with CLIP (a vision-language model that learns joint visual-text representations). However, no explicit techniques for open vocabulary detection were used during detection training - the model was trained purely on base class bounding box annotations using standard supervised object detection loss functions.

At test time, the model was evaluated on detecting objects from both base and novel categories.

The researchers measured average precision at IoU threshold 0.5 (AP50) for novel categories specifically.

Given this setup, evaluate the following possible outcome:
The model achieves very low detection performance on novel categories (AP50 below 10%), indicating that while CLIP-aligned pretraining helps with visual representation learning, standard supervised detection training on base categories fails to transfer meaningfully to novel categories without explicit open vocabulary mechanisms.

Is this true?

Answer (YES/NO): NO